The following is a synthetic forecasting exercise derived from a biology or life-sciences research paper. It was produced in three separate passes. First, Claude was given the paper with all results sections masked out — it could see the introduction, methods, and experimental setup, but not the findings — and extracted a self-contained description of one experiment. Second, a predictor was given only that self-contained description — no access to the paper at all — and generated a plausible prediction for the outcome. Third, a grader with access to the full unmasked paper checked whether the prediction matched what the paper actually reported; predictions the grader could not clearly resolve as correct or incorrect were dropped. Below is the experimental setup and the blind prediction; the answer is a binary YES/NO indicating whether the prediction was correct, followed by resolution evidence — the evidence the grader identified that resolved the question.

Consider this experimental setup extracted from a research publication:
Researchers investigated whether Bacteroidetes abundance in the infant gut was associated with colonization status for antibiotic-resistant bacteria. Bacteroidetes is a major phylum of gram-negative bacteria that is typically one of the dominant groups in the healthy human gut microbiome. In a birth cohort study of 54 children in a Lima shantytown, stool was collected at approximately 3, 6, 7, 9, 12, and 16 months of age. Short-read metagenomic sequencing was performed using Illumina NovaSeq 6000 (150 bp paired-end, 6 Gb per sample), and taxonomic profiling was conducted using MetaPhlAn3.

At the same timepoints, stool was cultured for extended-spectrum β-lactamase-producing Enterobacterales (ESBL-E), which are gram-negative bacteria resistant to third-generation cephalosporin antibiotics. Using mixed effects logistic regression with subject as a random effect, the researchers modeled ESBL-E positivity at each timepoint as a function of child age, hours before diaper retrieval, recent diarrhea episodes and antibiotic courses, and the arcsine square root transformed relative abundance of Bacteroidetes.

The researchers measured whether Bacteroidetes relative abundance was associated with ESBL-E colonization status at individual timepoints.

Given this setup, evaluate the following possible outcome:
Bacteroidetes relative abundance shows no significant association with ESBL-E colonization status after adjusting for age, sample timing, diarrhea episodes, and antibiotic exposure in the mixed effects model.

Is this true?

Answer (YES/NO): YES